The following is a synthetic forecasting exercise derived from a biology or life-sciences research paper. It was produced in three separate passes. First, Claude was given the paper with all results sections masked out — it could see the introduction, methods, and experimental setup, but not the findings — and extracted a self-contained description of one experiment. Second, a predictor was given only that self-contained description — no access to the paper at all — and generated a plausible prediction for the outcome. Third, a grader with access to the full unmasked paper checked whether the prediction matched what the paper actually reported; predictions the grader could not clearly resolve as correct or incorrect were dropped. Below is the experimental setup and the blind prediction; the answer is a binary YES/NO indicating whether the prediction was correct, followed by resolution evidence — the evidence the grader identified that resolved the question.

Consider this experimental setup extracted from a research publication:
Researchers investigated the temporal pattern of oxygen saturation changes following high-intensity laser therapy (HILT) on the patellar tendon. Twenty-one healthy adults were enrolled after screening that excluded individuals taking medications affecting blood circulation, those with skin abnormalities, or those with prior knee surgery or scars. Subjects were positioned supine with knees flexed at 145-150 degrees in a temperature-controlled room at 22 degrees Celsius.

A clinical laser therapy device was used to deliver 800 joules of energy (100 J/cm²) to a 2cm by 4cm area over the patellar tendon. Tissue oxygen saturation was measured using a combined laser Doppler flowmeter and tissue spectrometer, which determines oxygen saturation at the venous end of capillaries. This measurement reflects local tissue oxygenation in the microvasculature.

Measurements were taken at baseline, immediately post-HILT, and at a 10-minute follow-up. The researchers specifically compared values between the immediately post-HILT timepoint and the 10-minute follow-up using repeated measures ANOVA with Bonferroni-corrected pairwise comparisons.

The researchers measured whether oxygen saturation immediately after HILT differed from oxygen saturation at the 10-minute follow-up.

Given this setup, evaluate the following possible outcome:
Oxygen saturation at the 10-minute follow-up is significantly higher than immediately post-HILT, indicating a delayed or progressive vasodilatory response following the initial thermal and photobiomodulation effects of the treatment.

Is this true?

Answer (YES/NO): NO